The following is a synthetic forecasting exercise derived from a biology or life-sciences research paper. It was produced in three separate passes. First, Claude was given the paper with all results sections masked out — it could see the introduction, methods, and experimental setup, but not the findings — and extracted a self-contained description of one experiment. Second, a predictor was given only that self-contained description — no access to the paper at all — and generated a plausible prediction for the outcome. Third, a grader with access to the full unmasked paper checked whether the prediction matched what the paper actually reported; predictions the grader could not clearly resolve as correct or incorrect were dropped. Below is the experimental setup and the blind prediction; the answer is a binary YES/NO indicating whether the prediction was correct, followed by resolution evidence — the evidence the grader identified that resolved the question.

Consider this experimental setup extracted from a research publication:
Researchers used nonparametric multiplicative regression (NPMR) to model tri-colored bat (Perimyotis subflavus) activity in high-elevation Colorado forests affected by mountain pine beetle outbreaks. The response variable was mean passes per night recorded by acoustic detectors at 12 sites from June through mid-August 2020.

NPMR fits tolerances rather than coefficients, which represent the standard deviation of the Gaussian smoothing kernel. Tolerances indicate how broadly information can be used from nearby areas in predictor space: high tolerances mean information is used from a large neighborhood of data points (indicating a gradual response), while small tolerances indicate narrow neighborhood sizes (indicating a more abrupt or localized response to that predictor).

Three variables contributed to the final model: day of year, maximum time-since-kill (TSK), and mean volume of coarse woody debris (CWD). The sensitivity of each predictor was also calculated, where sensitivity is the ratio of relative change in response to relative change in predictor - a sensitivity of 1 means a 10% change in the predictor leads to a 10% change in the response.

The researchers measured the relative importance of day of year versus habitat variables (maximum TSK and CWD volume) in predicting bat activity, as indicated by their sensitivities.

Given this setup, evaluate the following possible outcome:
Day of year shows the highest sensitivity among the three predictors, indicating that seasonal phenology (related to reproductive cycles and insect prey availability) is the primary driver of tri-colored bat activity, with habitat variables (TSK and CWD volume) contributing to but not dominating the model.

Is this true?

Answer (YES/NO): YES